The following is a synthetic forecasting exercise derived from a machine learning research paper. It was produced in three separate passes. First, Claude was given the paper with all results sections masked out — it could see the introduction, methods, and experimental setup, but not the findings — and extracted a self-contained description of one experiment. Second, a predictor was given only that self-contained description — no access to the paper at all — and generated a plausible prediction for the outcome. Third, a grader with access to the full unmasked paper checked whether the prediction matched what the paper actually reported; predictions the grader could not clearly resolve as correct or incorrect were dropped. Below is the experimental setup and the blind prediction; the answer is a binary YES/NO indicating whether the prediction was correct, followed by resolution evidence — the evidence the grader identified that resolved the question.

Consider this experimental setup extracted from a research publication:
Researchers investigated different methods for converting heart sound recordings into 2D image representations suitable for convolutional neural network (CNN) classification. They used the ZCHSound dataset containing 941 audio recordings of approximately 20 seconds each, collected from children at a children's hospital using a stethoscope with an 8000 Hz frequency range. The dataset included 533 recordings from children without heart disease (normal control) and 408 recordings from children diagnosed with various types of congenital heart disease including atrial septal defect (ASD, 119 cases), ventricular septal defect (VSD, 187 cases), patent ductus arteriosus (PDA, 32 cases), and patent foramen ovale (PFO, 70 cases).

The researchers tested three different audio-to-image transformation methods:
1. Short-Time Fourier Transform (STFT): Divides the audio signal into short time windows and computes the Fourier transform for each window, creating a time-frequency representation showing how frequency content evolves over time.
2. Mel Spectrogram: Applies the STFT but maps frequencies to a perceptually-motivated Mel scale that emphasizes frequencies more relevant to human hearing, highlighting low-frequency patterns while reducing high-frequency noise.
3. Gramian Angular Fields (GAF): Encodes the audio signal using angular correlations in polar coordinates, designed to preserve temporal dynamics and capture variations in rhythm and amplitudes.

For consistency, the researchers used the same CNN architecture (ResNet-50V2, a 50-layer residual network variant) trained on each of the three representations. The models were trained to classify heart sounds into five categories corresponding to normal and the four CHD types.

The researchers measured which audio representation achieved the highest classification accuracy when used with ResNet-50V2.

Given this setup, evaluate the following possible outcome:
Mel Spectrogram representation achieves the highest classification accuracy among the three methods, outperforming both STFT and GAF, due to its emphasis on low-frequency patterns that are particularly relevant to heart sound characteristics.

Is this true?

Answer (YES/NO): NO